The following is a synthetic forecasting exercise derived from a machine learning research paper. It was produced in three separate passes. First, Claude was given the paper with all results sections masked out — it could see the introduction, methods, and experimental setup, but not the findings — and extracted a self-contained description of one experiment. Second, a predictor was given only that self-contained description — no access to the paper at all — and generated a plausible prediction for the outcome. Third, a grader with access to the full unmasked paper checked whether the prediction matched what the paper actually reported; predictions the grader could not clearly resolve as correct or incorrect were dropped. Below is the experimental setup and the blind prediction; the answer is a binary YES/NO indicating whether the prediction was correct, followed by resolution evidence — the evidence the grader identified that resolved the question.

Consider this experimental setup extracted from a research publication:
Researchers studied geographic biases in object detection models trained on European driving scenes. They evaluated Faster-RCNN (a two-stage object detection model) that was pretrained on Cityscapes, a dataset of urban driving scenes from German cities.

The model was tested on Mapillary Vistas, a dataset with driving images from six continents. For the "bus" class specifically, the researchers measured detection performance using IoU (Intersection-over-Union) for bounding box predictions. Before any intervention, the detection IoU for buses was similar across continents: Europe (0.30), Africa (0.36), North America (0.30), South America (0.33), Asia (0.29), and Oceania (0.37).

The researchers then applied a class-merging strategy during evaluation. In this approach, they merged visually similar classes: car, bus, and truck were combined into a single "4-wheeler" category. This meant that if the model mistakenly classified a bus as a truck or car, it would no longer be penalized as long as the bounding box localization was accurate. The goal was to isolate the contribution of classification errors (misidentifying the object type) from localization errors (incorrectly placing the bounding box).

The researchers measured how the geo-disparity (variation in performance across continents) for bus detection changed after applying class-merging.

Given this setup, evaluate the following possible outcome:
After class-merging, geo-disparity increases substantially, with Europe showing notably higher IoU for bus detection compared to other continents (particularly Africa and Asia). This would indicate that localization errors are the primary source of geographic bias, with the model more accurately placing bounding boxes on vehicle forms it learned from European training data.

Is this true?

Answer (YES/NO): NO